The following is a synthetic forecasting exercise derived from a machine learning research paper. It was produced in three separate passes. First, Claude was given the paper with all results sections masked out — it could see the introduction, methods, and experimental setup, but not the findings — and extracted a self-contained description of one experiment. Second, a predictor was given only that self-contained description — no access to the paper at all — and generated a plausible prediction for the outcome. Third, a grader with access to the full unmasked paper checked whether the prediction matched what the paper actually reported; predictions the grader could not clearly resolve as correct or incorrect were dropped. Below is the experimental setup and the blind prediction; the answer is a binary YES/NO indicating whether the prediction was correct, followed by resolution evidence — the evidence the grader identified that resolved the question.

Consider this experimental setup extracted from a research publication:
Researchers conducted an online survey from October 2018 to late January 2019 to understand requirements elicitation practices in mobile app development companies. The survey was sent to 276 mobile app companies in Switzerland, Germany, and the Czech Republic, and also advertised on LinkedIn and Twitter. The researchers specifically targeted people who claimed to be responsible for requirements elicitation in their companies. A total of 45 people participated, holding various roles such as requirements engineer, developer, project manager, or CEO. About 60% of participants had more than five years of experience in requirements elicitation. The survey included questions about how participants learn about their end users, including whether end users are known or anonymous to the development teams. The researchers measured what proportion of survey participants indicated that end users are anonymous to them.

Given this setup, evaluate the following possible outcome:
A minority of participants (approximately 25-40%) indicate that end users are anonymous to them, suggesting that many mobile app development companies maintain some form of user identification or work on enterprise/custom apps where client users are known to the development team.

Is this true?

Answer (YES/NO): NO